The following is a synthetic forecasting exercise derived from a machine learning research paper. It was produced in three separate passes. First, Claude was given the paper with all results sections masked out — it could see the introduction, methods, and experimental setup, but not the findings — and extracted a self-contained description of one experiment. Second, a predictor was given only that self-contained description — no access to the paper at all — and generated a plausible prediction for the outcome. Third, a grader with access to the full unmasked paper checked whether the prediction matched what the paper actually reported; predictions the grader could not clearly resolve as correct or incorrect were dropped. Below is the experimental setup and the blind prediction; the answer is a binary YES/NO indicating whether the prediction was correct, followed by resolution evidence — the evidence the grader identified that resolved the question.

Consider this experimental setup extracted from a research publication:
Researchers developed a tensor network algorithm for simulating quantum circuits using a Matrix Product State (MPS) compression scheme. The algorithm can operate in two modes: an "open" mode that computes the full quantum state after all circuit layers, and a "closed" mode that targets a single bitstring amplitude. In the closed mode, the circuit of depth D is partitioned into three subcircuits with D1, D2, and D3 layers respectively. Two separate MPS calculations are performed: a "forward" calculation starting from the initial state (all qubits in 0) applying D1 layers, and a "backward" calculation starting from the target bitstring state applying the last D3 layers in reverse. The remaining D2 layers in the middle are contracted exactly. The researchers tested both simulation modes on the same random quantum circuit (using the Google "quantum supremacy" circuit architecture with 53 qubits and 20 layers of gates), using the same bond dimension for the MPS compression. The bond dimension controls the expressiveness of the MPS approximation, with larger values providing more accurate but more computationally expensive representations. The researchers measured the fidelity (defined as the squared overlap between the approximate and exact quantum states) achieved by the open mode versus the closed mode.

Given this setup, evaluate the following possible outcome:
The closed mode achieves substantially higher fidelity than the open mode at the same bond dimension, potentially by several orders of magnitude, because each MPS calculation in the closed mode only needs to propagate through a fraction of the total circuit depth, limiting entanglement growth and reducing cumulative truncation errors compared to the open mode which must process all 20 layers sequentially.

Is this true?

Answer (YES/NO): YES